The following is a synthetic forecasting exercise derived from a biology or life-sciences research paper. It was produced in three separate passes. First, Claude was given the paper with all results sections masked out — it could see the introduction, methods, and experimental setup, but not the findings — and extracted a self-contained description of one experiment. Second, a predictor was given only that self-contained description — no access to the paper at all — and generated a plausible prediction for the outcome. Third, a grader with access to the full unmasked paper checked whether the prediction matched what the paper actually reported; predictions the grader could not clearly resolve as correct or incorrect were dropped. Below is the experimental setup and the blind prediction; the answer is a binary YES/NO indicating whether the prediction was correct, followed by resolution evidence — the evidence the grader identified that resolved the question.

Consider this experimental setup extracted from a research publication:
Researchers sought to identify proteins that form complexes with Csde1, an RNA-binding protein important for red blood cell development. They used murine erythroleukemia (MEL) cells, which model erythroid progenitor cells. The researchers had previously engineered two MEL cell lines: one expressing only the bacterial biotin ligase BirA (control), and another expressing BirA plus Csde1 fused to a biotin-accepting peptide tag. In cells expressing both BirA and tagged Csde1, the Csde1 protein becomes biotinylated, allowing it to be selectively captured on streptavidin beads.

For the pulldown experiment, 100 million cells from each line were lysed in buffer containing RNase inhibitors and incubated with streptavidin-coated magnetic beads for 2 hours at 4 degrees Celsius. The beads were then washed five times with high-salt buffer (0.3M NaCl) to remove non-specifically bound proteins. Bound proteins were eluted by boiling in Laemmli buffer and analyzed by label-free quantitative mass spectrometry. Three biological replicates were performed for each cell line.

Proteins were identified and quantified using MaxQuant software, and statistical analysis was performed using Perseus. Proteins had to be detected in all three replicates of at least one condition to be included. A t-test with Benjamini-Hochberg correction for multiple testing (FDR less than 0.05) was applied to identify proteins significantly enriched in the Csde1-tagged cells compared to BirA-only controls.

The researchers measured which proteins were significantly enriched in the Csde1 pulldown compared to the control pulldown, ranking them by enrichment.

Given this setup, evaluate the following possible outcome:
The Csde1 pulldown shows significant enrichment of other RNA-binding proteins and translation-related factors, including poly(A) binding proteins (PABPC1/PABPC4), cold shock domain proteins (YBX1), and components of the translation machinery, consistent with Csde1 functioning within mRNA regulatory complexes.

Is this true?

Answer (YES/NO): NO